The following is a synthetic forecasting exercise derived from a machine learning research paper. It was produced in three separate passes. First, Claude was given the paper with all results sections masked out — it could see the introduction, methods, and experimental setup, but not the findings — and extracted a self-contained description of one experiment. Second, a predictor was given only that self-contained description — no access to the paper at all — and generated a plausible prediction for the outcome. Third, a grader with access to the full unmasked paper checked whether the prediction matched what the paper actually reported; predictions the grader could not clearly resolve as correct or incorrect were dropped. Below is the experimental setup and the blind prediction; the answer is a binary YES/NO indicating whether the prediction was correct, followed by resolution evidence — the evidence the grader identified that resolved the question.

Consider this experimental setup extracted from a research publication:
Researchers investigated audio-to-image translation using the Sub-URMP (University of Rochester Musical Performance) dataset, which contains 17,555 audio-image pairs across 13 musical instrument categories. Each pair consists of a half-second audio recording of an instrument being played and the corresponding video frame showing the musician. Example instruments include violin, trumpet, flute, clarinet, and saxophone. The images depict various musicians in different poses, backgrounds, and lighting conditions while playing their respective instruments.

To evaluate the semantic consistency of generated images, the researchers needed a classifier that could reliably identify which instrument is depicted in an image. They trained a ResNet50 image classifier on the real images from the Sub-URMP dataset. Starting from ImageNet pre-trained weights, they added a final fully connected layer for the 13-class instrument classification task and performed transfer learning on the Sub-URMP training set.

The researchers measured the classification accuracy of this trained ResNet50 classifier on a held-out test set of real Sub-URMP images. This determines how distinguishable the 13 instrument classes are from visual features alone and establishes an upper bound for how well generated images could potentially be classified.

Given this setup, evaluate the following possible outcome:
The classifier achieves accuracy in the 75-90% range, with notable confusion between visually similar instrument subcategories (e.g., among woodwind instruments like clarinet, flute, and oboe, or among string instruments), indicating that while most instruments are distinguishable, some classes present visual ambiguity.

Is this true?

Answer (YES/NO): NO